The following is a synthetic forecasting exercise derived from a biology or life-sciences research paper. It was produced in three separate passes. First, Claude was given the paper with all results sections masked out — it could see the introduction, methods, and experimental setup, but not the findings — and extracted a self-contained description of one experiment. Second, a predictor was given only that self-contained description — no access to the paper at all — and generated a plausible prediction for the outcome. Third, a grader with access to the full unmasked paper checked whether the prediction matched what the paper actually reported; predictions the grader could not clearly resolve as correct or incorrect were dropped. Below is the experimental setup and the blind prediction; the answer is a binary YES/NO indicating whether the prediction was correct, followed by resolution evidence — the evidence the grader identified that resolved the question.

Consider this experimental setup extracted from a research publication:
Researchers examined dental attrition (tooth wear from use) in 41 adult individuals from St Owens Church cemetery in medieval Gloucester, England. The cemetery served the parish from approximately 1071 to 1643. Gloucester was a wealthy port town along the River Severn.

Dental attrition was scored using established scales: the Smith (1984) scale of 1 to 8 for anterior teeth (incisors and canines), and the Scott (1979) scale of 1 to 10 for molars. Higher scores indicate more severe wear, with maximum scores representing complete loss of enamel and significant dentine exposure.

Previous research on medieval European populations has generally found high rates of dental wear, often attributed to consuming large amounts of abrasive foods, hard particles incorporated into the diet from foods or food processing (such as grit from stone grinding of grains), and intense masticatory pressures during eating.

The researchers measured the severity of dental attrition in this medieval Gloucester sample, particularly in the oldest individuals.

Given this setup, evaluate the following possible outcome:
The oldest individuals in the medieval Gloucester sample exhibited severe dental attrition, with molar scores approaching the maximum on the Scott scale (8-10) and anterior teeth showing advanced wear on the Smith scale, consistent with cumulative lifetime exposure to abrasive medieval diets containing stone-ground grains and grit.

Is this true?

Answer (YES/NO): NO